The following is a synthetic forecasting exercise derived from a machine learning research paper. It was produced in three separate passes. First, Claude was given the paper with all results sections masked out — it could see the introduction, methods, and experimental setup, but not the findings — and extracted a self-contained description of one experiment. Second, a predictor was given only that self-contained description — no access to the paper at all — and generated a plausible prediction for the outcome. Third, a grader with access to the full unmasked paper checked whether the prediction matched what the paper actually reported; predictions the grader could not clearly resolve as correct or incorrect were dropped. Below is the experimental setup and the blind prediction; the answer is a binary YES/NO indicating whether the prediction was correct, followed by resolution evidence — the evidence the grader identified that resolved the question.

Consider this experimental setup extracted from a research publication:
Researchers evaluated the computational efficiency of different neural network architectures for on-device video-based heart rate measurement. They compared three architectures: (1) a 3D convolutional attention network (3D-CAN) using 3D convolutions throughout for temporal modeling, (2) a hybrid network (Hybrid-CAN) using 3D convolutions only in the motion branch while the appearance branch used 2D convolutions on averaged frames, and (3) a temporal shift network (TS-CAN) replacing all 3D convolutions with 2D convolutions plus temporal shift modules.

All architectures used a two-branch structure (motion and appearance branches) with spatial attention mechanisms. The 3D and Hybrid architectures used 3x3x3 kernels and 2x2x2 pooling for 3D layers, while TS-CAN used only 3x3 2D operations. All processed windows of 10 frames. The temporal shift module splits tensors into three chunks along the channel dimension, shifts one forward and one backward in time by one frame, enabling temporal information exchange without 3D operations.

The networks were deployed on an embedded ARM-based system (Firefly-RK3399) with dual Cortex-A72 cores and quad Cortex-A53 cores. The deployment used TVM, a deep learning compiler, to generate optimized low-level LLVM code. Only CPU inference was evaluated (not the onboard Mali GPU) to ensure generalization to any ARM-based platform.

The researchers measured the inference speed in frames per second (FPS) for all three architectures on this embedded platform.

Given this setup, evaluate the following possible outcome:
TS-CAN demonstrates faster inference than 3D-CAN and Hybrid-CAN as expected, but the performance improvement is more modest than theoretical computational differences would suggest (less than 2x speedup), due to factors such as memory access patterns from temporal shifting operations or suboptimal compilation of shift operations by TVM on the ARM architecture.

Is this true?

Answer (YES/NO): NO